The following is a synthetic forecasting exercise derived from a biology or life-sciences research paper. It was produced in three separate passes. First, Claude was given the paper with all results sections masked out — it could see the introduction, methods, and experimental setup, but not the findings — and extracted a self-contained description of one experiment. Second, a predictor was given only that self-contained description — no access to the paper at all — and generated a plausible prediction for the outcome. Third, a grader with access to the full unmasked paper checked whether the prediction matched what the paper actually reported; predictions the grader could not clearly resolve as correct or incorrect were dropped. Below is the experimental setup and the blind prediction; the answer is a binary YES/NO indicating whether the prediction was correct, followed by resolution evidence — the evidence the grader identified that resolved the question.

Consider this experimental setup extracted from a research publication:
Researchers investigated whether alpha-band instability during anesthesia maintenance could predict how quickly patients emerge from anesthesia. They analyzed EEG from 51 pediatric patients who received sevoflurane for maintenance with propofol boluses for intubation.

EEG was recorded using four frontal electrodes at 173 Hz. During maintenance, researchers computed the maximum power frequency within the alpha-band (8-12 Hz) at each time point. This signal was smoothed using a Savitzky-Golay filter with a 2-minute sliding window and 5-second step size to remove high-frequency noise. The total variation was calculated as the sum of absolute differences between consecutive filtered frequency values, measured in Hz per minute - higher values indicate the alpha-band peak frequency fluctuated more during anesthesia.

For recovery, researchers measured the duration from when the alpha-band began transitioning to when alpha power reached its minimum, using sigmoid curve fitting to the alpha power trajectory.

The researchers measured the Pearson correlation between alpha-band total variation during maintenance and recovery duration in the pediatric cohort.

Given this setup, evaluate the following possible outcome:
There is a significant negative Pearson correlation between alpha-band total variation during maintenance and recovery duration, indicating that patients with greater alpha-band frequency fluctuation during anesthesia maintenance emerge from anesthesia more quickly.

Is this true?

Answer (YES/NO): NO